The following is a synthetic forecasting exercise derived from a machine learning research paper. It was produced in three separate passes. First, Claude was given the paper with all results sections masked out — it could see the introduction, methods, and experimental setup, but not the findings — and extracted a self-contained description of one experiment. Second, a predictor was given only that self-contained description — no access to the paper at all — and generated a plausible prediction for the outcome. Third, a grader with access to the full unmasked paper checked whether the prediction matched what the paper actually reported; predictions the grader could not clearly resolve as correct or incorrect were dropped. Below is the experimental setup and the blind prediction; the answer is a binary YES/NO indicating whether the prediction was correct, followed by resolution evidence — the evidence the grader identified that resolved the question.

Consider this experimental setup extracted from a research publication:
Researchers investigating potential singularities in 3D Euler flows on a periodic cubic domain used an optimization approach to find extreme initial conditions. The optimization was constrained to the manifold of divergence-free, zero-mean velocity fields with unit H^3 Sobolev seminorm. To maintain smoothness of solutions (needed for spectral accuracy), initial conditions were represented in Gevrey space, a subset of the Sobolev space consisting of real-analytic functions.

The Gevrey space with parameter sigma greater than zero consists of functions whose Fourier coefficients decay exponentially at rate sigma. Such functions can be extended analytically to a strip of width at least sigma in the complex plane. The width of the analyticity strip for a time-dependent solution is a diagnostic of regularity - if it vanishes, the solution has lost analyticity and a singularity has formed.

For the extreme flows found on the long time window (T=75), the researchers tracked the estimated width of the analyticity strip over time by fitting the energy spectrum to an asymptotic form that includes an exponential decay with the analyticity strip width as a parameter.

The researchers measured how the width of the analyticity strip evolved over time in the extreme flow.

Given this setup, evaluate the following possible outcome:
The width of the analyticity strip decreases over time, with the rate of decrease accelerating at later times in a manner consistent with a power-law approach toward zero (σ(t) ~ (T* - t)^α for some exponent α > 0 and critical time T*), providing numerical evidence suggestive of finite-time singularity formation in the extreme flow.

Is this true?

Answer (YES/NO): NO